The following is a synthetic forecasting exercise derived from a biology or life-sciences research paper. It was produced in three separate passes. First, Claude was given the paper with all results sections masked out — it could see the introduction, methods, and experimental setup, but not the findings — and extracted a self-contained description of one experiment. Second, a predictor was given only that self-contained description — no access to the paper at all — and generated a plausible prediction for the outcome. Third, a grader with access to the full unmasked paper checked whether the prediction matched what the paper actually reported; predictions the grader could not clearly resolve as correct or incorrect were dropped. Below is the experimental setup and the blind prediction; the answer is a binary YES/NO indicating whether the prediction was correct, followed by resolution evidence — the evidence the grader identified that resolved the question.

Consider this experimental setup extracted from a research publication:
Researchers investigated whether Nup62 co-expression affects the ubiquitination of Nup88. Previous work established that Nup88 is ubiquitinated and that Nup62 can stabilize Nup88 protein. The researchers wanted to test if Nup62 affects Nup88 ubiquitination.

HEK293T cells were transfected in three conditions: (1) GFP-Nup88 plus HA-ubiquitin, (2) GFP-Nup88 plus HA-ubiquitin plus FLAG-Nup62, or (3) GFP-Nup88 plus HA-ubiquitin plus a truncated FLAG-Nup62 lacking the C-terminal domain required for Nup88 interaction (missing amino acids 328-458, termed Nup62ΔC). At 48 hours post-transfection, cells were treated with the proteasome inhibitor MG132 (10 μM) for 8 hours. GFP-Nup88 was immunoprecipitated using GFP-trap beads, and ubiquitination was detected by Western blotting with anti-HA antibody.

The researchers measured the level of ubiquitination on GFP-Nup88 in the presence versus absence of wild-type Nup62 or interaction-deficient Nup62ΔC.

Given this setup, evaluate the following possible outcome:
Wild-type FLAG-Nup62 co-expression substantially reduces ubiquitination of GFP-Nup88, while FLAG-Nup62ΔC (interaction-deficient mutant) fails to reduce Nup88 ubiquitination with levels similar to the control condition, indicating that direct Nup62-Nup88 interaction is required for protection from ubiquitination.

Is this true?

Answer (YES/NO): YES